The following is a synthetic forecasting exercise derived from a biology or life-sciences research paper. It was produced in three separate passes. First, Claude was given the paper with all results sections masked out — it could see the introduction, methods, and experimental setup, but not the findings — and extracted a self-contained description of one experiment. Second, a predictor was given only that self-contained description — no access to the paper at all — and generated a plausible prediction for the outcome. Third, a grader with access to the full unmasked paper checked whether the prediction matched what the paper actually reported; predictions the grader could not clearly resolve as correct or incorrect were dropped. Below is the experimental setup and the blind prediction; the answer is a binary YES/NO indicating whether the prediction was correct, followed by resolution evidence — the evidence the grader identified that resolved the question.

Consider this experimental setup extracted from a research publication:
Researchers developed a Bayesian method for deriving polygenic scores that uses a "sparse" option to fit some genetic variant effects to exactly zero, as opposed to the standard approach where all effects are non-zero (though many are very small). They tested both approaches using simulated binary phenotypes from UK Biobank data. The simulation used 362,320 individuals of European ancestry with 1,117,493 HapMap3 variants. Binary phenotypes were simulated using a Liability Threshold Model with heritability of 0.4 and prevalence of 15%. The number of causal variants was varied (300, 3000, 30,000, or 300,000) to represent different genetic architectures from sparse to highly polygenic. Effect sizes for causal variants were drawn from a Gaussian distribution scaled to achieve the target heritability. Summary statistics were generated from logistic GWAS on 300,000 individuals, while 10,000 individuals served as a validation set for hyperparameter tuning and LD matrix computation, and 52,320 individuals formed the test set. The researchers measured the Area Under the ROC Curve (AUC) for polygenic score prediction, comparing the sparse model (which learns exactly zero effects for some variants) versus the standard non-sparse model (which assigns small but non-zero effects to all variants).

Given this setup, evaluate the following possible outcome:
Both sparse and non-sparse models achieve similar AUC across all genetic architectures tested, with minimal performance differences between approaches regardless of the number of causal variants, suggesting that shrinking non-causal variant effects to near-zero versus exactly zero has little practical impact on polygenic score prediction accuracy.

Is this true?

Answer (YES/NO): YES